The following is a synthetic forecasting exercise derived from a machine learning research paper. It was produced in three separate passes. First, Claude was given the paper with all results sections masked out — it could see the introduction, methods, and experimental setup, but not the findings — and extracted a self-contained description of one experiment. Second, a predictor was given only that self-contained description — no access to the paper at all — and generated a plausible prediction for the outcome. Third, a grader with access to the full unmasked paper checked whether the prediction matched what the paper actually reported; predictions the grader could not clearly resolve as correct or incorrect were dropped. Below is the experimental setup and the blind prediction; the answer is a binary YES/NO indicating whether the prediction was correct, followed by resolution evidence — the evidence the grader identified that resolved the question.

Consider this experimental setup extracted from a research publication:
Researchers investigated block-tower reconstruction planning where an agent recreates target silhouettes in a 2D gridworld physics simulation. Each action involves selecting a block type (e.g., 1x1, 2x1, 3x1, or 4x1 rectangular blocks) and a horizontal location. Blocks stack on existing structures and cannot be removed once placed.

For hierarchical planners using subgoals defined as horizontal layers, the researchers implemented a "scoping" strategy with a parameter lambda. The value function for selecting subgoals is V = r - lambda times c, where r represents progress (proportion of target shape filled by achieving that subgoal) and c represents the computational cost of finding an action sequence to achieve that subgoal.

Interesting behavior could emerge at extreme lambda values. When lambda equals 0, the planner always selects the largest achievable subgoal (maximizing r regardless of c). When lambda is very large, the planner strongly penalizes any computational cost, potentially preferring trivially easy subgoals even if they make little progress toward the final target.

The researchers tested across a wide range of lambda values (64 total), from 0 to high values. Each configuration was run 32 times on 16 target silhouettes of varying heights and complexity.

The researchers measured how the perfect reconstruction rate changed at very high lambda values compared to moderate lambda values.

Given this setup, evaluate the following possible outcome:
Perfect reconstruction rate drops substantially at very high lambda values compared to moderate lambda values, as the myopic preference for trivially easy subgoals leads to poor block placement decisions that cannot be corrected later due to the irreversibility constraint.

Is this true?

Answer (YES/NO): YES